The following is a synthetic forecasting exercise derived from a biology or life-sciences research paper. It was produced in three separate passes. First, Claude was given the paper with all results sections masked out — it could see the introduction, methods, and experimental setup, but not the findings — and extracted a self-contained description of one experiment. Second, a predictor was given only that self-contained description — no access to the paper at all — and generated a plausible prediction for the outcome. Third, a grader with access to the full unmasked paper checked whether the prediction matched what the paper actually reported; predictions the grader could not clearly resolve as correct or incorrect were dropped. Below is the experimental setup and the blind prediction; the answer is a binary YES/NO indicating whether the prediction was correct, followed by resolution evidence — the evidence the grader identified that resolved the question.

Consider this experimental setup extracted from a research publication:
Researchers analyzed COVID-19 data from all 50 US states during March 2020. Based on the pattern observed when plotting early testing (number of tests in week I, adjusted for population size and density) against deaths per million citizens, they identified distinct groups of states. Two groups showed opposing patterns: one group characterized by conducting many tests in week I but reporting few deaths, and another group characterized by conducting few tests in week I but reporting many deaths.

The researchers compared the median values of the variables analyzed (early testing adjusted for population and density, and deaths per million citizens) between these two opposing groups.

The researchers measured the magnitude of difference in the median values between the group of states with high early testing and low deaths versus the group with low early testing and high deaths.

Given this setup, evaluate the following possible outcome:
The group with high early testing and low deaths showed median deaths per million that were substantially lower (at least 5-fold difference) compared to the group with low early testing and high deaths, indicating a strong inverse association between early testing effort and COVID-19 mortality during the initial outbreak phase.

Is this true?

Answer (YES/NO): YES